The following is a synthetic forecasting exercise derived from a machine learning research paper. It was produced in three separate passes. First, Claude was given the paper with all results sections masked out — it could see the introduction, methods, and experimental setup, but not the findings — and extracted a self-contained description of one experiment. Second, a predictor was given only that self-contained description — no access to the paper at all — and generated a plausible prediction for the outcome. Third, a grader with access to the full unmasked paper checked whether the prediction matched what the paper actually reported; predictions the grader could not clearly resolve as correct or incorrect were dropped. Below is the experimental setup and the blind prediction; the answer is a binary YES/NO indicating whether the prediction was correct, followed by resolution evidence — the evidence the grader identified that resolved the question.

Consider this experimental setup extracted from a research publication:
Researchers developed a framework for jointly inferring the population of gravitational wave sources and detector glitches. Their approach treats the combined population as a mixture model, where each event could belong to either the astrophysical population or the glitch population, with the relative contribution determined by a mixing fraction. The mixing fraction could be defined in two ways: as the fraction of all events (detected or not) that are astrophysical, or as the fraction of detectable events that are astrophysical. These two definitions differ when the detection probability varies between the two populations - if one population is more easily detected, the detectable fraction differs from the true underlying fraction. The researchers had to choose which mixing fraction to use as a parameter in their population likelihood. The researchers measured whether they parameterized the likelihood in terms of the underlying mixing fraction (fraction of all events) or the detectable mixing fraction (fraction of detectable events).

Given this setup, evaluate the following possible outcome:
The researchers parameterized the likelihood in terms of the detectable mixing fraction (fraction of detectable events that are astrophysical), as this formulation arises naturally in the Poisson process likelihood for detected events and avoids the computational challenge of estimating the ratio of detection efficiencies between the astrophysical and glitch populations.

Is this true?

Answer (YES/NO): YES